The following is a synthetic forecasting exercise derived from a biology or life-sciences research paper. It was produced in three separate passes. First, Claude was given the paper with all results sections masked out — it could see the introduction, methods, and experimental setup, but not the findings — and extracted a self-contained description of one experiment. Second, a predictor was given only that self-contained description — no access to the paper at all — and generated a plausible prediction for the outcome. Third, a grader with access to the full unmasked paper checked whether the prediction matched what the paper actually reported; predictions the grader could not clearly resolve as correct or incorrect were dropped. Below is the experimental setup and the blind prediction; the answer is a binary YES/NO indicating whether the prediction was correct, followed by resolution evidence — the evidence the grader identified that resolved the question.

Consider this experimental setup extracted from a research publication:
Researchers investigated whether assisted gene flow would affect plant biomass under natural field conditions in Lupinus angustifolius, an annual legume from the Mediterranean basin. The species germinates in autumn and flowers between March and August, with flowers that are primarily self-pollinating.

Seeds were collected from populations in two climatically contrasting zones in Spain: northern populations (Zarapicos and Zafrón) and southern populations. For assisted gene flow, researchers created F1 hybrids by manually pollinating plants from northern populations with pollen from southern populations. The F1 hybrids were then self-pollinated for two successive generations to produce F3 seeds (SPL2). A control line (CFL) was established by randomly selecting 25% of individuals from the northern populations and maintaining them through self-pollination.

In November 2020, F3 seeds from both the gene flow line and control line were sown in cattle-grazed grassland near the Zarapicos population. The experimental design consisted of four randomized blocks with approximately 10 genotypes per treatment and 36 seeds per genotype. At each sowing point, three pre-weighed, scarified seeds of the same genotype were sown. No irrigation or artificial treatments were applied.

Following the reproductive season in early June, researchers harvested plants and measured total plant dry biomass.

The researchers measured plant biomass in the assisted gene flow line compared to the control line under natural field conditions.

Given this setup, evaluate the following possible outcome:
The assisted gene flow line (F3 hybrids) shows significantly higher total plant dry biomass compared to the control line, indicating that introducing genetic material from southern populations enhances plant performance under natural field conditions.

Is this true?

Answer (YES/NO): NO